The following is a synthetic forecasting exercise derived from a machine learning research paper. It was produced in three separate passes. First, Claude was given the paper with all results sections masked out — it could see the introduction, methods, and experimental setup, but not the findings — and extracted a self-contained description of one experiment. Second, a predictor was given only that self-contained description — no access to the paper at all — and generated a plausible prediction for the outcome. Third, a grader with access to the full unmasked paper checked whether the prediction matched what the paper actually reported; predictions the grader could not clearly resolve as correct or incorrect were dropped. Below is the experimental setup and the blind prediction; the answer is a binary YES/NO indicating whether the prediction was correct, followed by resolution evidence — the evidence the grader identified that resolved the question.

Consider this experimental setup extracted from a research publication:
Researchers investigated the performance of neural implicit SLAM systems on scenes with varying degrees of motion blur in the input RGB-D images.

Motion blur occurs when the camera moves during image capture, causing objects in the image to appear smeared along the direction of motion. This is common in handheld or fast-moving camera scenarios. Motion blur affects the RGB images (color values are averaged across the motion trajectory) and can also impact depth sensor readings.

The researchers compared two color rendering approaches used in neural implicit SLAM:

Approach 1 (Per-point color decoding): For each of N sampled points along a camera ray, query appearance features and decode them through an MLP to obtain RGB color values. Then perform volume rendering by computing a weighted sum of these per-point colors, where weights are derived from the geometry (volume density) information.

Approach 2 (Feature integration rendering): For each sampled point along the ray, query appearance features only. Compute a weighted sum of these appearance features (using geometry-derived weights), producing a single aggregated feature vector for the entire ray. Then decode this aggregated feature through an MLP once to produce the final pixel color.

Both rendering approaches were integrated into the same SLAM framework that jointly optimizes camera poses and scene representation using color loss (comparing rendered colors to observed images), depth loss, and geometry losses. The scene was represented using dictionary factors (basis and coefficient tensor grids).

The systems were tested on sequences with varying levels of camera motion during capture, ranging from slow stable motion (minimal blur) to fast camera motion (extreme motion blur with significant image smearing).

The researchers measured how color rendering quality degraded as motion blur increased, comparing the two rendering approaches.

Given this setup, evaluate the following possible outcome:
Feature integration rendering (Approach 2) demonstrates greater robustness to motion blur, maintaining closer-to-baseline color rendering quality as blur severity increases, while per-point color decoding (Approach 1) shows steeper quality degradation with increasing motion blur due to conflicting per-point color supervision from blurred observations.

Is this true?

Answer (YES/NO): NO